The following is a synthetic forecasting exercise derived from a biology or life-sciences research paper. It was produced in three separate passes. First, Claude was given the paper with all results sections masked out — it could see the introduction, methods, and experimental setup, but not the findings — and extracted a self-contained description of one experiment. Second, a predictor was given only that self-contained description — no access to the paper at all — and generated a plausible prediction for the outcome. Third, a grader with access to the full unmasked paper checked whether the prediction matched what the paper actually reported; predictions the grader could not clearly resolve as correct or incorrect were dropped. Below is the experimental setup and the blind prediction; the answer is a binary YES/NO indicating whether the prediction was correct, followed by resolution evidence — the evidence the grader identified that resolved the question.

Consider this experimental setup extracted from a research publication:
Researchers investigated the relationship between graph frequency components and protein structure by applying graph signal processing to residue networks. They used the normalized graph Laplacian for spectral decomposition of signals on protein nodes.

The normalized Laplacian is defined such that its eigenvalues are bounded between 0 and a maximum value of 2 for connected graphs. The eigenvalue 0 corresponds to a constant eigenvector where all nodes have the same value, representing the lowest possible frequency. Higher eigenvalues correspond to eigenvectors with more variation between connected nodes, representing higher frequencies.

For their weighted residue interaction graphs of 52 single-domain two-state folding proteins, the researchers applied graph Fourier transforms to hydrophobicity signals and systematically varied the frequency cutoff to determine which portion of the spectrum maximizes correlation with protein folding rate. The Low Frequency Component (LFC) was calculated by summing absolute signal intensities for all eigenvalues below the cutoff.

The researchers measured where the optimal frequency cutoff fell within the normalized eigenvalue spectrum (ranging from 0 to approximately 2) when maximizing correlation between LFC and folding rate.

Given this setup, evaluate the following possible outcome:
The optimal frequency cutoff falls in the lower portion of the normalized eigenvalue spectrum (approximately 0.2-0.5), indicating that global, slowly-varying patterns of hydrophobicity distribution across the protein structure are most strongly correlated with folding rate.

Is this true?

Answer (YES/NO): YES